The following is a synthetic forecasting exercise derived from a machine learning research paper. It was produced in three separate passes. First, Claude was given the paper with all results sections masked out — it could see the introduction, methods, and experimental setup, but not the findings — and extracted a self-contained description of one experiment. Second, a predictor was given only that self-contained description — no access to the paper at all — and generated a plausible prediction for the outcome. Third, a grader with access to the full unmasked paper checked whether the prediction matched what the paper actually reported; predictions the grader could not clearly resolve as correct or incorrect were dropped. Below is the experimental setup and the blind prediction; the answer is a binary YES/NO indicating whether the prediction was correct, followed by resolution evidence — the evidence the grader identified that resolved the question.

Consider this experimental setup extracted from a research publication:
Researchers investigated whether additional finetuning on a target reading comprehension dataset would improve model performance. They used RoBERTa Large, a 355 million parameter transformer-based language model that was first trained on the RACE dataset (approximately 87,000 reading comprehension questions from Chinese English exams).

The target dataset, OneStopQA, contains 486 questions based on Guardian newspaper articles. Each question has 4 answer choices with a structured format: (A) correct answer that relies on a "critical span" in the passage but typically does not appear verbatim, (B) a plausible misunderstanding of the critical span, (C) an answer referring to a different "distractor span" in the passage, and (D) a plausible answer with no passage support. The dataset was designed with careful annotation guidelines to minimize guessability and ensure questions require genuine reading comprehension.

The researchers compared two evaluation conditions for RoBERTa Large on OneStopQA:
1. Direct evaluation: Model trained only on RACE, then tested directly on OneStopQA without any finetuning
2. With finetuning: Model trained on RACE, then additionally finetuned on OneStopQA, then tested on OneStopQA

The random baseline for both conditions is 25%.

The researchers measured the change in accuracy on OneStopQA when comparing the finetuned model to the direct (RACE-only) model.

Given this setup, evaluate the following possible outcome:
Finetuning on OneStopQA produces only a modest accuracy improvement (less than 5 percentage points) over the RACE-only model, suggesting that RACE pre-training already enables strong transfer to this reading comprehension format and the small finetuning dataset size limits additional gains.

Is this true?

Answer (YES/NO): YES